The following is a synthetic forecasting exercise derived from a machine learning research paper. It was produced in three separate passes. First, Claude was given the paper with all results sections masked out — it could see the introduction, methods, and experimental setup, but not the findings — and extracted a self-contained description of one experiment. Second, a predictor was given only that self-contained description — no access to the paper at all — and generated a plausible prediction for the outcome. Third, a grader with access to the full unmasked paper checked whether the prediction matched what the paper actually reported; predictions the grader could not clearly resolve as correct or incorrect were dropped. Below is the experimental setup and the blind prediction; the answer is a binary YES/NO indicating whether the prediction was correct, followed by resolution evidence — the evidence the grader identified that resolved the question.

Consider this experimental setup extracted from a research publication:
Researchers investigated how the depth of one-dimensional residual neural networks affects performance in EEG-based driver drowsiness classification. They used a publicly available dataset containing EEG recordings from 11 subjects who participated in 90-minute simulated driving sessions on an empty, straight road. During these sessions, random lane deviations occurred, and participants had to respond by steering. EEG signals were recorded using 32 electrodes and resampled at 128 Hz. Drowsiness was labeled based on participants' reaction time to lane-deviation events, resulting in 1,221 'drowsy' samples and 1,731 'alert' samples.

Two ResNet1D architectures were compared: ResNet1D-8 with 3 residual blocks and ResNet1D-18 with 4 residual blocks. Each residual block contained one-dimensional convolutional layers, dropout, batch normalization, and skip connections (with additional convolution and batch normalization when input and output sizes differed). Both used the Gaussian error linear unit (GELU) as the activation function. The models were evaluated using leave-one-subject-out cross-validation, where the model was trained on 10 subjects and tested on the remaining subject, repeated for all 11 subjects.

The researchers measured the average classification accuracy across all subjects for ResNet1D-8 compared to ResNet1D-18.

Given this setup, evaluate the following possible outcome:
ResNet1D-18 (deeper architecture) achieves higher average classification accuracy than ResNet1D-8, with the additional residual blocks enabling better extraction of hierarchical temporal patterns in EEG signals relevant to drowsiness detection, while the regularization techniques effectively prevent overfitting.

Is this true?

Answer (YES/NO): NO